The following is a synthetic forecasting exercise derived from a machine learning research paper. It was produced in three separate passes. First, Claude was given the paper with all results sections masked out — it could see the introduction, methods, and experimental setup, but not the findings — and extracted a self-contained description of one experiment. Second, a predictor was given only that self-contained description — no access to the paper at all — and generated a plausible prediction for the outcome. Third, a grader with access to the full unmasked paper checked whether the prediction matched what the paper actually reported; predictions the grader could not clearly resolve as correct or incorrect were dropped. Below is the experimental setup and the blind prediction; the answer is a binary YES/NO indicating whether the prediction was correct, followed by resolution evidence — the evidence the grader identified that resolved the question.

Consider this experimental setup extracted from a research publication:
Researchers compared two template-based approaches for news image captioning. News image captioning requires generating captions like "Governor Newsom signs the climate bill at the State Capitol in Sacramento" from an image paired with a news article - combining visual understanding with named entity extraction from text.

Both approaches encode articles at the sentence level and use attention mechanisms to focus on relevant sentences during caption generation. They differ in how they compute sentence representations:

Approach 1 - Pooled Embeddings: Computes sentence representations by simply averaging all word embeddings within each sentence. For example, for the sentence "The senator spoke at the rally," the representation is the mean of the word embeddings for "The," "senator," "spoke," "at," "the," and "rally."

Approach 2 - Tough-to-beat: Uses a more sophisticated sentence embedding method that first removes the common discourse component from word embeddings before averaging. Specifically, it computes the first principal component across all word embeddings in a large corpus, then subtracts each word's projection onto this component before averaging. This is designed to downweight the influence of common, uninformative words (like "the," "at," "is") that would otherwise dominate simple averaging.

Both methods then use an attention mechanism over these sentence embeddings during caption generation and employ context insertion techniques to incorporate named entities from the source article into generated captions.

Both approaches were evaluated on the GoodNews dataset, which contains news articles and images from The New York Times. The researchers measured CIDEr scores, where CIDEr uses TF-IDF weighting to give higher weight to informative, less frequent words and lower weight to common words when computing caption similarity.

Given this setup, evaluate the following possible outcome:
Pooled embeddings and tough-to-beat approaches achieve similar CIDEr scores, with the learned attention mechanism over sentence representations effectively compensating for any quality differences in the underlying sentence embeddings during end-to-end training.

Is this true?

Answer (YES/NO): YES